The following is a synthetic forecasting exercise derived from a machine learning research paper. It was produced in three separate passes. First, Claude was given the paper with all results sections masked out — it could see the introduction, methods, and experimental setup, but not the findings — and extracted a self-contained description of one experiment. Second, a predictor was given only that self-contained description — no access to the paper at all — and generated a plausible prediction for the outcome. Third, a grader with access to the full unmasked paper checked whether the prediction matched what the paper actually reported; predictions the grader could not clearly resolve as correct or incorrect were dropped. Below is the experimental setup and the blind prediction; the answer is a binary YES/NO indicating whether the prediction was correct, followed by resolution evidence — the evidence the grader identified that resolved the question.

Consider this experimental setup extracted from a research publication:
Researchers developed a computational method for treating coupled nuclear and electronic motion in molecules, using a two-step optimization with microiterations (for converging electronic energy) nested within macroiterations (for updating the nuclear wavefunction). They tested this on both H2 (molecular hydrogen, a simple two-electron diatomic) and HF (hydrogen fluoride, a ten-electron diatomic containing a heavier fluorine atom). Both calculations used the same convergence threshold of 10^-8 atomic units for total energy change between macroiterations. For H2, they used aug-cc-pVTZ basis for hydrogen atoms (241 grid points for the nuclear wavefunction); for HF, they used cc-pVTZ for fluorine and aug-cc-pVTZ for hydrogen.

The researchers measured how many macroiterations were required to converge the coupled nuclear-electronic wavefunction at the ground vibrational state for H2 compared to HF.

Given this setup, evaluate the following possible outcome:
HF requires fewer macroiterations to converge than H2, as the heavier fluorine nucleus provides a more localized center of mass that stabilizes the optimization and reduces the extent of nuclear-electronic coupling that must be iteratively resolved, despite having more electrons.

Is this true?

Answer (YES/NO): NO